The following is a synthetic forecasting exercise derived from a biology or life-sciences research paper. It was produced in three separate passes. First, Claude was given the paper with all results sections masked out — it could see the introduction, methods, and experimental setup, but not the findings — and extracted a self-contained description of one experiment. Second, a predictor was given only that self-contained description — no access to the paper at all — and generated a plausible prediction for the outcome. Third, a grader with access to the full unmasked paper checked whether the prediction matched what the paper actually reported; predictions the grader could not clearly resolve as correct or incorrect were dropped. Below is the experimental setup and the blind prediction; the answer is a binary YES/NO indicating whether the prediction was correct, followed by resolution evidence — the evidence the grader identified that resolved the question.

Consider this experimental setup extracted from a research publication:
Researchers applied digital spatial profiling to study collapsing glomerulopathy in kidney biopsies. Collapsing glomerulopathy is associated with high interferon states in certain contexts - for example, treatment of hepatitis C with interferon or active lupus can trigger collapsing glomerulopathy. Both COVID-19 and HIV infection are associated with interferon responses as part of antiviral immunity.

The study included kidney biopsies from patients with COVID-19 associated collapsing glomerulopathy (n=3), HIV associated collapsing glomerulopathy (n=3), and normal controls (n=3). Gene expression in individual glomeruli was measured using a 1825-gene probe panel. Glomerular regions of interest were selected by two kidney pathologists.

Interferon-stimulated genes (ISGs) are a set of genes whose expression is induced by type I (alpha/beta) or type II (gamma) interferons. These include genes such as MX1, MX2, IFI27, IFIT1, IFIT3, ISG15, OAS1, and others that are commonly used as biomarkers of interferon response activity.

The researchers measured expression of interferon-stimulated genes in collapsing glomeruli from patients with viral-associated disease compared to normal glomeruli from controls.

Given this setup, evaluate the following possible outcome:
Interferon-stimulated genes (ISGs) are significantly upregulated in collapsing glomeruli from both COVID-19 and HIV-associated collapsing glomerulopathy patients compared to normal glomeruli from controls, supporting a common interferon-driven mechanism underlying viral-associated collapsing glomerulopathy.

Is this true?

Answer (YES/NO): NO